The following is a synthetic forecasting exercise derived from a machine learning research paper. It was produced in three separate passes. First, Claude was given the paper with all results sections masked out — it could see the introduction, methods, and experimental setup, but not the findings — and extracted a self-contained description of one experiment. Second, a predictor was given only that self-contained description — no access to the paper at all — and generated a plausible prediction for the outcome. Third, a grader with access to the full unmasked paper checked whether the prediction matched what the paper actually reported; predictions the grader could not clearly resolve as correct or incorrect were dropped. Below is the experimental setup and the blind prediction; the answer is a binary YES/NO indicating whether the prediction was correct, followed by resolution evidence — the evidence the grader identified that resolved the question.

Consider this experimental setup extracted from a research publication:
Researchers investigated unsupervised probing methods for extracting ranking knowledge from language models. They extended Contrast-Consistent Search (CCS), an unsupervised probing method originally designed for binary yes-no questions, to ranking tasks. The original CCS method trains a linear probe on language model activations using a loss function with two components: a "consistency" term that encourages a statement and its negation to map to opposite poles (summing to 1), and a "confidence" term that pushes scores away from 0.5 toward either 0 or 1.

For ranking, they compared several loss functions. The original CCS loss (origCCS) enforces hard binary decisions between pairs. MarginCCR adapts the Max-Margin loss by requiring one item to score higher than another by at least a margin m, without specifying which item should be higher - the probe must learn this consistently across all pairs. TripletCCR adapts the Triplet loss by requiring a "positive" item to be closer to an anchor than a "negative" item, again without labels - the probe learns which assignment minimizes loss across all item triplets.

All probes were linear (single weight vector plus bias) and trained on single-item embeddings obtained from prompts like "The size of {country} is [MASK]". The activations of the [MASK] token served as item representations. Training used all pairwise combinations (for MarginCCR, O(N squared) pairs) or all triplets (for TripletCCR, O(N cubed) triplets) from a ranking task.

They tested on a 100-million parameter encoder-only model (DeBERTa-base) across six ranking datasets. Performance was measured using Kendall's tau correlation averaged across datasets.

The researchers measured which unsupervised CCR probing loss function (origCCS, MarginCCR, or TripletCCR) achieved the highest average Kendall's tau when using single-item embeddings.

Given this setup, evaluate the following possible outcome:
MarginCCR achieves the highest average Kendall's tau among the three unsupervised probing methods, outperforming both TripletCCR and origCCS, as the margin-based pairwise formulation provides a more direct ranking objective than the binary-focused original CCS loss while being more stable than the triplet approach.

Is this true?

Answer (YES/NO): NO